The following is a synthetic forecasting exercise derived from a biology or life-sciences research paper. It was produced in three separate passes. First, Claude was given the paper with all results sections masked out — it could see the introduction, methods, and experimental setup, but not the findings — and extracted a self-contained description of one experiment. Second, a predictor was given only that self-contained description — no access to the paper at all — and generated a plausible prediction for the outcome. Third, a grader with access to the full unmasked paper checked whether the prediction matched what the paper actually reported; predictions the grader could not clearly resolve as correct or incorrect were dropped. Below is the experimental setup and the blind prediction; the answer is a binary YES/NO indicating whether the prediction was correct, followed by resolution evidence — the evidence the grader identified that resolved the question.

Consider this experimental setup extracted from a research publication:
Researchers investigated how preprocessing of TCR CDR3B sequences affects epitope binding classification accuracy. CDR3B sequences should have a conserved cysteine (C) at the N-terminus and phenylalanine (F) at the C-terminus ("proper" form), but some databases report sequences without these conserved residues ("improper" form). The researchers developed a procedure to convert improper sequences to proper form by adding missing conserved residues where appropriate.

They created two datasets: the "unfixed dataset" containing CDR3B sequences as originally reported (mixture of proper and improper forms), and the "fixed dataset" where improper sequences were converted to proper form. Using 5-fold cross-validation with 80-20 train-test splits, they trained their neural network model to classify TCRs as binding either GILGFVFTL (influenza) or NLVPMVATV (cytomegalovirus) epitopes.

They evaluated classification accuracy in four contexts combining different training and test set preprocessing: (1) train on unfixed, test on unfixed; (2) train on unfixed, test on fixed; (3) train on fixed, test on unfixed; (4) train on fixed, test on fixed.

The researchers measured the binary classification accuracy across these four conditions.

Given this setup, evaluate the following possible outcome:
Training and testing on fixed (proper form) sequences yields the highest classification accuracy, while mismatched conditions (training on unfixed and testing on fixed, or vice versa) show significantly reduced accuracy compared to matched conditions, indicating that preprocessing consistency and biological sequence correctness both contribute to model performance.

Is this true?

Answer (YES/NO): NO